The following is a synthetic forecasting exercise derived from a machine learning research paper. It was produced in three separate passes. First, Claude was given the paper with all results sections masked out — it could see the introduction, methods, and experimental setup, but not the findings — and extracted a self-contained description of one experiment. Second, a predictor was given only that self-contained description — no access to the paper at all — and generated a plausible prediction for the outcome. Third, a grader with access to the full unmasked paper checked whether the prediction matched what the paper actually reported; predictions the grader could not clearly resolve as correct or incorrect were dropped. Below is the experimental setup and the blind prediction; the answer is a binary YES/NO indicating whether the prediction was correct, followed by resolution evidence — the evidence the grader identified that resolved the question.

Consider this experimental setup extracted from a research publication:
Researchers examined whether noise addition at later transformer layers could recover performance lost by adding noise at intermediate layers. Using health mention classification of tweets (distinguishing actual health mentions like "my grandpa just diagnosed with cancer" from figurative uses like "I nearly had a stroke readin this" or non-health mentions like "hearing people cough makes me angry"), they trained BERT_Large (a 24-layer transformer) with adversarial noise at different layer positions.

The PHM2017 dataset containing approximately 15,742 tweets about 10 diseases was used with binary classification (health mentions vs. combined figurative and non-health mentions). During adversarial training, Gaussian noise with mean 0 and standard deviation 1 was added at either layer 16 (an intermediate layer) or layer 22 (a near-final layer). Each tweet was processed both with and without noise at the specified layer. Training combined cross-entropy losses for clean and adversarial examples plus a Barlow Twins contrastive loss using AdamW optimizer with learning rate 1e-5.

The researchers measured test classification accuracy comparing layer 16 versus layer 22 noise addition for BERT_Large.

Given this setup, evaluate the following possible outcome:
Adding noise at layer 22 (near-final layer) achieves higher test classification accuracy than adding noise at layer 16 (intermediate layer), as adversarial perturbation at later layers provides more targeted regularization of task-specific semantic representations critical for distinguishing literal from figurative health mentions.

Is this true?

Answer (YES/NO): YES